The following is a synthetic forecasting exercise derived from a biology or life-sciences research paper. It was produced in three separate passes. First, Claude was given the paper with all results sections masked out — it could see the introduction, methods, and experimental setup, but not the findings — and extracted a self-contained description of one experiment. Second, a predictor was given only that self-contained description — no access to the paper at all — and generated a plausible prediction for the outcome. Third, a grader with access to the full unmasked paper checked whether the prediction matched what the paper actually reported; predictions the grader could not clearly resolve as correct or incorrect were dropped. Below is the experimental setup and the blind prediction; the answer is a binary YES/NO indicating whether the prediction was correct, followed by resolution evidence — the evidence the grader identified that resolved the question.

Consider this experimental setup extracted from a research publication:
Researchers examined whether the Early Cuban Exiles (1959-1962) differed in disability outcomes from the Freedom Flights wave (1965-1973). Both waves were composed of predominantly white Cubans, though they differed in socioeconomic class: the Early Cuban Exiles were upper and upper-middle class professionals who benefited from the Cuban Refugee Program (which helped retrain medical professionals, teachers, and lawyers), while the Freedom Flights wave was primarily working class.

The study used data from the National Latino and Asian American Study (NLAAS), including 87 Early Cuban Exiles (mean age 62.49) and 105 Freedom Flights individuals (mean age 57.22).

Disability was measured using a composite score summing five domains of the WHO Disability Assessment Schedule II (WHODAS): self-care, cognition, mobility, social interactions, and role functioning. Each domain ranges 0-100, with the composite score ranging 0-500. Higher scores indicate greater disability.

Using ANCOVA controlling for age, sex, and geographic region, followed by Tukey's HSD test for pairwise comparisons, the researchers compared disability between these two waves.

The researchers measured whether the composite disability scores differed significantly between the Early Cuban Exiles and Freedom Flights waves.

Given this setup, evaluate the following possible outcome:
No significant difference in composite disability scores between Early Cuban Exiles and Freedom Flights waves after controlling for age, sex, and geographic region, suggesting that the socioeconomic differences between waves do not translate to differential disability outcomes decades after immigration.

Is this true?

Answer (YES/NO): YES